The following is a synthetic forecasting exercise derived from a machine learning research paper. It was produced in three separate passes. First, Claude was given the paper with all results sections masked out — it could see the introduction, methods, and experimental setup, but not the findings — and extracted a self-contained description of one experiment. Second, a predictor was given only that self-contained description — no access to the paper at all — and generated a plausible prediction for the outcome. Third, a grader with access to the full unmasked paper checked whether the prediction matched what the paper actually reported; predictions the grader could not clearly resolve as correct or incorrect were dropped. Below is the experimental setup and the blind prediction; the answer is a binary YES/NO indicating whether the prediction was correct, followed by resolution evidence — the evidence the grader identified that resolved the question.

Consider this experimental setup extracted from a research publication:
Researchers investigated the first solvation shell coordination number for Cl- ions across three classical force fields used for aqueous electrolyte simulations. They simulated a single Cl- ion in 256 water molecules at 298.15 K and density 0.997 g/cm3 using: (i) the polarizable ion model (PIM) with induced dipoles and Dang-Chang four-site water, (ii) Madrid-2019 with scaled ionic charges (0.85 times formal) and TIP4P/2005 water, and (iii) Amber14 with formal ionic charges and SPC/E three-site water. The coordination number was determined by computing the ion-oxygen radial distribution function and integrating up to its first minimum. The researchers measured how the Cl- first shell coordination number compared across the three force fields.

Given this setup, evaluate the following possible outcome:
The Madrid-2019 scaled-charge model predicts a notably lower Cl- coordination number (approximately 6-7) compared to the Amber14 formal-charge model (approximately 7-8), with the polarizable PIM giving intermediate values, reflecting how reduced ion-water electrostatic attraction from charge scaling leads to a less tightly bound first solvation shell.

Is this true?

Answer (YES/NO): NO